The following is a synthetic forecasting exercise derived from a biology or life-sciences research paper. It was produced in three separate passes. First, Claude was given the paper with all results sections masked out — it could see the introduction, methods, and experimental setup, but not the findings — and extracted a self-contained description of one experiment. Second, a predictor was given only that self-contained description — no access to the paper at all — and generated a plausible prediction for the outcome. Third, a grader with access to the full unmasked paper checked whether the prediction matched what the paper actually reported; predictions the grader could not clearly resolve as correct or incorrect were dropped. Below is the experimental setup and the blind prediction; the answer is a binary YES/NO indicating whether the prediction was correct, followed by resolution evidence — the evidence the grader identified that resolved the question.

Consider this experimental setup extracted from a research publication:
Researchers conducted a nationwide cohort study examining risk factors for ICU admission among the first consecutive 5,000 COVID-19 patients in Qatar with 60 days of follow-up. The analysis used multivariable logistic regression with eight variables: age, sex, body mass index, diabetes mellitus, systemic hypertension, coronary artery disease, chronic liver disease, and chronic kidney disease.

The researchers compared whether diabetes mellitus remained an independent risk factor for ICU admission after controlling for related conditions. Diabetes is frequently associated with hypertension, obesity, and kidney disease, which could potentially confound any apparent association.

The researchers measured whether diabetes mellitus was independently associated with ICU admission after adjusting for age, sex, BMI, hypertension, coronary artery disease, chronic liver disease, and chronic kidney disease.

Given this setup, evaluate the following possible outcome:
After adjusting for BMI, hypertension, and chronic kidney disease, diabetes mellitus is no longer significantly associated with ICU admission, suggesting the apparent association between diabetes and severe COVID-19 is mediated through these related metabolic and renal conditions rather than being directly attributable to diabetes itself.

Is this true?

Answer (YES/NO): NO